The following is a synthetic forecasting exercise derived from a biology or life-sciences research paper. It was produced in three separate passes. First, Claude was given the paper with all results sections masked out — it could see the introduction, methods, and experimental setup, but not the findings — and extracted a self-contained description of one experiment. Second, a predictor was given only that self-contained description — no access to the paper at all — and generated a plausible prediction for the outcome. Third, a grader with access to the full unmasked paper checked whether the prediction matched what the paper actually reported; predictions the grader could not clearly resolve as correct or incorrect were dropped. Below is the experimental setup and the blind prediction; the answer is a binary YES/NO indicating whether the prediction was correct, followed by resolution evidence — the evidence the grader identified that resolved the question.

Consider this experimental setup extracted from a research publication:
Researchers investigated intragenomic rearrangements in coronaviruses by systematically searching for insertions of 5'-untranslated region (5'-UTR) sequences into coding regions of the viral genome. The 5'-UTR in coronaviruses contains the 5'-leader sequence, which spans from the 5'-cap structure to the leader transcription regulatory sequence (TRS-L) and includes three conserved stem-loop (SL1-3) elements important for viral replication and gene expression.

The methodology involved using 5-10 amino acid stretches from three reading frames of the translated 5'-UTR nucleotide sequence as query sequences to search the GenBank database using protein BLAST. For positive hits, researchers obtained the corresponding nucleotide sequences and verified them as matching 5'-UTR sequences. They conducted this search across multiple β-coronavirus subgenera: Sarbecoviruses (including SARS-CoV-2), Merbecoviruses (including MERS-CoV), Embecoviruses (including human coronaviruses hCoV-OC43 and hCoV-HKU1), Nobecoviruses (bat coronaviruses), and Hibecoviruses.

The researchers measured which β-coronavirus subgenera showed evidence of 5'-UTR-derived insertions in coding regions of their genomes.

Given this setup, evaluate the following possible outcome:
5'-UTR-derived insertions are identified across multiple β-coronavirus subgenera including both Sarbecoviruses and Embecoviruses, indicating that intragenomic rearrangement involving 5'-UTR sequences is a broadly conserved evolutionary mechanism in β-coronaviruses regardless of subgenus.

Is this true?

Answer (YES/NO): YES